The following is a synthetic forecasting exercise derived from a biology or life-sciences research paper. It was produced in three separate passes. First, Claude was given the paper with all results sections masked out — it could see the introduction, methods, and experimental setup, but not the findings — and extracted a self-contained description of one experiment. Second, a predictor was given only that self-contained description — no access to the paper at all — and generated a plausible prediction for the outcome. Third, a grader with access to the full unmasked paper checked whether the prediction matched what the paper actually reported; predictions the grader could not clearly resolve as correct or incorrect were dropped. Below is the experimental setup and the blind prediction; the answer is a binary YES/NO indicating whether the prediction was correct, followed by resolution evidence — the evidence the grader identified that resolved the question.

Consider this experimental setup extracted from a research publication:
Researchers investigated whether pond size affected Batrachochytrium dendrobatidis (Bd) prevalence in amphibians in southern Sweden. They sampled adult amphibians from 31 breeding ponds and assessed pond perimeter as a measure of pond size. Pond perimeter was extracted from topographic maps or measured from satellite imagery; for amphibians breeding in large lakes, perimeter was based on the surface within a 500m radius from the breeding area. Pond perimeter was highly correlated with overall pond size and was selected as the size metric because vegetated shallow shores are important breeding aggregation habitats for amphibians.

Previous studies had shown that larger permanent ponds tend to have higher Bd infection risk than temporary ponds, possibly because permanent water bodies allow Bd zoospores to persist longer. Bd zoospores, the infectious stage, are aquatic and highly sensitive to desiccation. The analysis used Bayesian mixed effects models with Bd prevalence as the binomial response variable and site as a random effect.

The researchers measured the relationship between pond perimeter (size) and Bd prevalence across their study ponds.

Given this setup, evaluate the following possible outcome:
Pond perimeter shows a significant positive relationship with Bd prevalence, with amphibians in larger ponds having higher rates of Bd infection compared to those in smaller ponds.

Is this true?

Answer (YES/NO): NO